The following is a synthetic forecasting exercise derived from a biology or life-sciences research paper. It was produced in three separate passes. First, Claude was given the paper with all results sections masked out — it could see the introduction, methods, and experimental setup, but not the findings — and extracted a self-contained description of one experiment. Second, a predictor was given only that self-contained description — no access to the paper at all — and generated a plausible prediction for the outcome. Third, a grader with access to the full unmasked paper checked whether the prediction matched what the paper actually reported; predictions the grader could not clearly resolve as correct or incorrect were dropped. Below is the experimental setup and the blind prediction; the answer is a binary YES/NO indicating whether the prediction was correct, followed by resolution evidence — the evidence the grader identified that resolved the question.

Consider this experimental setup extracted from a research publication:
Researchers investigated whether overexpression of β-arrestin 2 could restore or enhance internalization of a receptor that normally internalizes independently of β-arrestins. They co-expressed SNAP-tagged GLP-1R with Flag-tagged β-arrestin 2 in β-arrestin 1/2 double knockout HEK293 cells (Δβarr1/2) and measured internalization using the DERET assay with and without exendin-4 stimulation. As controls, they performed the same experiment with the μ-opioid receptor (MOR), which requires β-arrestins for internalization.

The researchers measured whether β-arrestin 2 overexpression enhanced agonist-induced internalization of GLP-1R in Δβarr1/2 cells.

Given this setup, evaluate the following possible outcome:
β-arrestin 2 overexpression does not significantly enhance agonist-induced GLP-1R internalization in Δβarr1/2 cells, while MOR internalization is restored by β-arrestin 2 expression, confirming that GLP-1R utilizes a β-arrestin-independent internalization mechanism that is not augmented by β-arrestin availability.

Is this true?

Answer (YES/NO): YES